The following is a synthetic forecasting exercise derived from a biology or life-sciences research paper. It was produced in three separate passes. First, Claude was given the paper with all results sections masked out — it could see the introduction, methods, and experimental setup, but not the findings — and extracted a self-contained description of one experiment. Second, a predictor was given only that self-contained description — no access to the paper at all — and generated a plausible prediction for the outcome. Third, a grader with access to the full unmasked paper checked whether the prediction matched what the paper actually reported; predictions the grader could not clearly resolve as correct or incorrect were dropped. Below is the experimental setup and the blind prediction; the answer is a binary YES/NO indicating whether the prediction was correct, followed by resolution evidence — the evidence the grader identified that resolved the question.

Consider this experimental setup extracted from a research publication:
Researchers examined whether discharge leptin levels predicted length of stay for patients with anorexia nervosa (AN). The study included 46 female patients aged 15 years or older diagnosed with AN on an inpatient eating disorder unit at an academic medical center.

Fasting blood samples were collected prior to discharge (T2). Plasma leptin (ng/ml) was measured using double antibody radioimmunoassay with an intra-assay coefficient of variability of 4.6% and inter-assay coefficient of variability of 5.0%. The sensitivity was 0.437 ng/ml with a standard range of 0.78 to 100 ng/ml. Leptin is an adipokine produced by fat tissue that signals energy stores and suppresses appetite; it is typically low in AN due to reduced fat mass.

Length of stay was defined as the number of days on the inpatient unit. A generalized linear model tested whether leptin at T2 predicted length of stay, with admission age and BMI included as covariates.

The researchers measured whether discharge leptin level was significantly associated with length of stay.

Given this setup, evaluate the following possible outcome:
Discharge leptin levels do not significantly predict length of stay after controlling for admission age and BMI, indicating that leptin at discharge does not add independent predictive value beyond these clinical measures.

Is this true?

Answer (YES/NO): NO